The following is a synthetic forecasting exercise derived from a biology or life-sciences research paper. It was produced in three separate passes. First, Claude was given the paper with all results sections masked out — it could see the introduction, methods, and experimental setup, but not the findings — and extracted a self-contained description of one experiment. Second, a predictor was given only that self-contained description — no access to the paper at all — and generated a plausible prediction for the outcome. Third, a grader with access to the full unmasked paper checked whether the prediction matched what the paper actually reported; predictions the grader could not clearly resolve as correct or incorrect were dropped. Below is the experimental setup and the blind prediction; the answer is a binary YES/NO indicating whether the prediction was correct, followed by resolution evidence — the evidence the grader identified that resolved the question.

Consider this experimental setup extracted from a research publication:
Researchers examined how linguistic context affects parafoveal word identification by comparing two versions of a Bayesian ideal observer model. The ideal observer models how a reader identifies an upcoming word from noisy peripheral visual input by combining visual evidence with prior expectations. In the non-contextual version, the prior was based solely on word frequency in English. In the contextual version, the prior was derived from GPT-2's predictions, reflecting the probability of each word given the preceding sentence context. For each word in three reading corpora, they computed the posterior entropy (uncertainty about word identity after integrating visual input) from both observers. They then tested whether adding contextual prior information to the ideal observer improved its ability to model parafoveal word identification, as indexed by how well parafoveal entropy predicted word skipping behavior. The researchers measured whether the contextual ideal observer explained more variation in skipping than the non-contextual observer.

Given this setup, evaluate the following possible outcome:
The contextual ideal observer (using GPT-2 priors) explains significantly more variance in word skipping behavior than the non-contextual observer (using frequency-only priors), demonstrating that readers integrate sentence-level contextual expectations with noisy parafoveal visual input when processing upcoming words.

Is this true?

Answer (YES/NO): NO